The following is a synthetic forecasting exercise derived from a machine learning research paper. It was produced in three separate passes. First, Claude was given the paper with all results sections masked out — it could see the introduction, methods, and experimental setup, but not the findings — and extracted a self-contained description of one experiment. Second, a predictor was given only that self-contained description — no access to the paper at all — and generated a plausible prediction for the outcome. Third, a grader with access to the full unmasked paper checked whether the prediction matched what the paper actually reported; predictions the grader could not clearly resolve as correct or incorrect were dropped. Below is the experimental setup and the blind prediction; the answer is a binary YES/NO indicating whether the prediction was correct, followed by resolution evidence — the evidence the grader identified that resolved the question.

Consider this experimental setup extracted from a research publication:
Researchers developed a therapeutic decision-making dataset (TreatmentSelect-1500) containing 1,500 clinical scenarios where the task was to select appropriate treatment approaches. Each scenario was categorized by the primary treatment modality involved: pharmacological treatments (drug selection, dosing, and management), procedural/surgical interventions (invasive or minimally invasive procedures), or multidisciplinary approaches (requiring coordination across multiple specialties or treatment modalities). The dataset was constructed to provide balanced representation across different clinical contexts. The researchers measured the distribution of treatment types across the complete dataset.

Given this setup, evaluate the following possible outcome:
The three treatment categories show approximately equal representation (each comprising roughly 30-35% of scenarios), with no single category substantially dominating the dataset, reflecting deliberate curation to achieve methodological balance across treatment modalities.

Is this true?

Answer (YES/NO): NO